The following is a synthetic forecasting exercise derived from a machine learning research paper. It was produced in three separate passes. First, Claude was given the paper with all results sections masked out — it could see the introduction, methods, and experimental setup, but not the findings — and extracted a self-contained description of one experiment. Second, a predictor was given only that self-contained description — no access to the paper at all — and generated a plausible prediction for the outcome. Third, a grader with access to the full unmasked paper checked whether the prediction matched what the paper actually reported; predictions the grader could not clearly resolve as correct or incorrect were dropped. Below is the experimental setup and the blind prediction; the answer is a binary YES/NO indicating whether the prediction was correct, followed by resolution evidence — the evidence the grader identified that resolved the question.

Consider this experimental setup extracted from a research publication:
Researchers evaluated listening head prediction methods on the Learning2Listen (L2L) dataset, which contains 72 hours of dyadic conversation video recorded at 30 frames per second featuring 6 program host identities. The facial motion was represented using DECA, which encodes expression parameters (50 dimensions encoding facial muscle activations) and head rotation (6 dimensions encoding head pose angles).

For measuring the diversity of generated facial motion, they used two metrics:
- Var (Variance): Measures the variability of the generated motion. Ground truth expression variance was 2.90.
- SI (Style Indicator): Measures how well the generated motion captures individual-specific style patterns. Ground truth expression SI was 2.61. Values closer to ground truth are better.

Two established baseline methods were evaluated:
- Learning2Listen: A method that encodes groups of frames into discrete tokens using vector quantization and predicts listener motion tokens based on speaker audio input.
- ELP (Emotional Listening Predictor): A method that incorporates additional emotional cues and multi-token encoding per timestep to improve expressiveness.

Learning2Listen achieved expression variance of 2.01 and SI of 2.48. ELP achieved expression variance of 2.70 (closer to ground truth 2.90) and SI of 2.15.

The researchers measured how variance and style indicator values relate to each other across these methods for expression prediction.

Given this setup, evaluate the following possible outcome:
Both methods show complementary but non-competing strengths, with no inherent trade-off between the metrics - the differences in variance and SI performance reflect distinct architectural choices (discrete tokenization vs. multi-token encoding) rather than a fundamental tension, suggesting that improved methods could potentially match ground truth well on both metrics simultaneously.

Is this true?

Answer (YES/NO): NO